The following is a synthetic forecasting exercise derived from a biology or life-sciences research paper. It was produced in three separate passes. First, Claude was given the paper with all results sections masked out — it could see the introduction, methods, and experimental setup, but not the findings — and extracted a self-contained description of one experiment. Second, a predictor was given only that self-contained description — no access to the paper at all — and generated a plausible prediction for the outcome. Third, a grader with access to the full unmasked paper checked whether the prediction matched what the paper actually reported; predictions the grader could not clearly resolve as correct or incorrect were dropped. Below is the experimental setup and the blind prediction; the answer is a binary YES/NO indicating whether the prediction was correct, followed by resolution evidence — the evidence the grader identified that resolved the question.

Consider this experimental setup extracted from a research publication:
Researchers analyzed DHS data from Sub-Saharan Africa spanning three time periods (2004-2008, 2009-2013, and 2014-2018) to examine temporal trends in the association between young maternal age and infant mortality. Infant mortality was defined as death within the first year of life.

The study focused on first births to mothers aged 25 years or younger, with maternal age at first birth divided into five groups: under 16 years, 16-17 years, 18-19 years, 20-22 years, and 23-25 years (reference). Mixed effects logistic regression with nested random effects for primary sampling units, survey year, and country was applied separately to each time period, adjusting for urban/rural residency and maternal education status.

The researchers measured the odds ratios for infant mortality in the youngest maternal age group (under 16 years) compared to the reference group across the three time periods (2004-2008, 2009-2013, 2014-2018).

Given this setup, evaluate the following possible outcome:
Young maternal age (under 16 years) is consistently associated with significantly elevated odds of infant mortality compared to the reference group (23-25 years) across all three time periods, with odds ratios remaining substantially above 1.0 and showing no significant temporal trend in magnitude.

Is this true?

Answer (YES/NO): YES